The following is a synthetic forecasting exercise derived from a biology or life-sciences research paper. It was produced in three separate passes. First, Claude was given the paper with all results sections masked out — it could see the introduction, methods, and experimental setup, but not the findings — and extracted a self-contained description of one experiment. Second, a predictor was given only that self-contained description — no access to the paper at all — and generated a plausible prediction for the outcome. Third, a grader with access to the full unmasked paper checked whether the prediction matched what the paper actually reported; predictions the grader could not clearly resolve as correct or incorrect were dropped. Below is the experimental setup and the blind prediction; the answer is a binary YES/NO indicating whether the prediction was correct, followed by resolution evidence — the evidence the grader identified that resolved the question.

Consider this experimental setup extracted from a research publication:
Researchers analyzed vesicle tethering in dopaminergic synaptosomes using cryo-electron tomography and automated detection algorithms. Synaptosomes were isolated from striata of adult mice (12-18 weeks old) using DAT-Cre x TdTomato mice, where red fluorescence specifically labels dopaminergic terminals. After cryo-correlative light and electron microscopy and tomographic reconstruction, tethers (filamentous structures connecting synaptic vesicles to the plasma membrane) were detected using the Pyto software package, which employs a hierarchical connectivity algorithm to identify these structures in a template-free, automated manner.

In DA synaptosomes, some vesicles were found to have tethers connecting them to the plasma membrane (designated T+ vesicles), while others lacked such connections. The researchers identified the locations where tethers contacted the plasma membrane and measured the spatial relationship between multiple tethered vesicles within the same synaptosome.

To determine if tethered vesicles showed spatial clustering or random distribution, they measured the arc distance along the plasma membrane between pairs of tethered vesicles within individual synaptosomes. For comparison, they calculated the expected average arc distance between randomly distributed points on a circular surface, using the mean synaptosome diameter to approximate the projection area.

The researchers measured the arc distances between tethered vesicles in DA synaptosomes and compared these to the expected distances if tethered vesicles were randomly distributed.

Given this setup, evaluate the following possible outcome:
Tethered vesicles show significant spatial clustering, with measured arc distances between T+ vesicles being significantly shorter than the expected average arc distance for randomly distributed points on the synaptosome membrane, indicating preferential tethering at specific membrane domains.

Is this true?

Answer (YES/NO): YES